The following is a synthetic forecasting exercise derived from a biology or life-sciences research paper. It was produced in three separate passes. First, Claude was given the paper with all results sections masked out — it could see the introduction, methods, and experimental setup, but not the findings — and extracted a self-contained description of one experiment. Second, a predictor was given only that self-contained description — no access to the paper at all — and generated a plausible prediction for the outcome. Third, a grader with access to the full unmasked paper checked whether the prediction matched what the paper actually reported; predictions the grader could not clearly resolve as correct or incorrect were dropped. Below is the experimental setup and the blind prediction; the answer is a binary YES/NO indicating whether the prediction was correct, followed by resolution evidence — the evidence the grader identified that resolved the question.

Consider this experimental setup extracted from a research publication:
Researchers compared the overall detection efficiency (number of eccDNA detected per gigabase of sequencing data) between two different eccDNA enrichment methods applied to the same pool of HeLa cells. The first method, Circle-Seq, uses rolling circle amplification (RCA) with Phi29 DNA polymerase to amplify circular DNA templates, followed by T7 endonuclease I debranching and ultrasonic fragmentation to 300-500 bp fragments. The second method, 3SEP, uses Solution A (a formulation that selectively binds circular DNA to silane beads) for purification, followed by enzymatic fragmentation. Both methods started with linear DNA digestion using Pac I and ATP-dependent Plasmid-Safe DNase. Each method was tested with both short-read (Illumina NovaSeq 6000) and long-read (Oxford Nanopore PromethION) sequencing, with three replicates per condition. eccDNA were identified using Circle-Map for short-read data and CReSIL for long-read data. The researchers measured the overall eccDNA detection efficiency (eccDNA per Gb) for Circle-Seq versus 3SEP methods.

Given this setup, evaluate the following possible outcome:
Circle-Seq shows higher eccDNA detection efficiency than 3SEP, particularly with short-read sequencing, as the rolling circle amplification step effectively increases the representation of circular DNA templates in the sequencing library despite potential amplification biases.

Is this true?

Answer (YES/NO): YES